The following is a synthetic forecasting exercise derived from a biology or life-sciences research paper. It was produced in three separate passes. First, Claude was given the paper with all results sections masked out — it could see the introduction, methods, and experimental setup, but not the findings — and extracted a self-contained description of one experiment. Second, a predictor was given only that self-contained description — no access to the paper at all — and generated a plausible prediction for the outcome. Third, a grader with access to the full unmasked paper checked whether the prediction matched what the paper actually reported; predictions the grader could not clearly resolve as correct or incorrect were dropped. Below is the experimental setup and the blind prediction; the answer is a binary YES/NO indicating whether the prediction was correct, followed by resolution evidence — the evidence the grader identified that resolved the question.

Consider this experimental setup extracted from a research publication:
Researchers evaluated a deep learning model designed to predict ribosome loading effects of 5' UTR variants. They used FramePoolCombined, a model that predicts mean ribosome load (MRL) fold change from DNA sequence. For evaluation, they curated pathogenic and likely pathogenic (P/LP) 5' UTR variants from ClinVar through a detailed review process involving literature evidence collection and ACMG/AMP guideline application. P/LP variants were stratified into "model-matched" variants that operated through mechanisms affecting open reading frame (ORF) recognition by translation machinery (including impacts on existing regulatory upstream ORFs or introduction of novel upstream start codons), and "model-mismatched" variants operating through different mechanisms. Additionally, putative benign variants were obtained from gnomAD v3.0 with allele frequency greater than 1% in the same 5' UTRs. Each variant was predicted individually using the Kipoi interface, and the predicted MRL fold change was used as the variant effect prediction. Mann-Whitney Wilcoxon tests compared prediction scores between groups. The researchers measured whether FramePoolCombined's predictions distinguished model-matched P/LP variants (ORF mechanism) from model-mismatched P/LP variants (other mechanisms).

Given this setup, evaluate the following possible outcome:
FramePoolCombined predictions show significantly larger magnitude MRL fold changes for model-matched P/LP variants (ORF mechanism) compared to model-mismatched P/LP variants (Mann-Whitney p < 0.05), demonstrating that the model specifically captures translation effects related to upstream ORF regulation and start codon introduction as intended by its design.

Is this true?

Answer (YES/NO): YES